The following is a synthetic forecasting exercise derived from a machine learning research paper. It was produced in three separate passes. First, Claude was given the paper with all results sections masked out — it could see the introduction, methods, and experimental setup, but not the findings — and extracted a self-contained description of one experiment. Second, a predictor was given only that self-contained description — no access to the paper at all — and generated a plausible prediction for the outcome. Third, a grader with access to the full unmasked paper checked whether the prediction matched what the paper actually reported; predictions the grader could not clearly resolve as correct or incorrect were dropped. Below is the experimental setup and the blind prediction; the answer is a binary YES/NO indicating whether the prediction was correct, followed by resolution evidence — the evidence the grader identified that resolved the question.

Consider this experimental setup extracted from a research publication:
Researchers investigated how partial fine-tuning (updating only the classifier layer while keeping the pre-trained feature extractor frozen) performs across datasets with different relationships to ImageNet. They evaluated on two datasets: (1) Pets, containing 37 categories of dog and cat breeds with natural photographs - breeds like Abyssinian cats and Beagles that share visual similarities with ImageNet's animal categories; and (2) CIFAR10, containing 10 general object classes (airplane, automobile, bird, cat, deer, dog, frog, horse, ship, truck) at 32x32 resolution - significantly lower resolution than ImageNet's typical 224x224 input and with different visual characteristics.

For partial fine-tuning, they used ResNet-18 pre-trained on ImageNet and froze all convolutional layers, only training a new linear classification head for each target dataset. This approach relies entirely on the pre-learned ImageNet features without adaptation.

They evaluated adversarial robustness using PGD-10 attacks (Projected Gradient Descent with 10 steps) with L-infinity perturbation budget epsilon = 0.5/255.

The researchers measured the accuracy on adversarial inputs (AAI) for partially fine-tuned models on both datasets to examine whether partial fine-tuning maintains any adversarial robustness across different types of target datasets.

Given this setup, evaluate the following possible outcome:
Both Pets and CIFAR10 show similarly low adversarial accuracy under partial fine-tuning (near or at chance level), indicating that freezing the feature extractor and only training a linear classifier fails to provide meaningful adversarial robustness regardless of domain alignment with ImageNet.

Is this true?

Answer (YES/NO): YES